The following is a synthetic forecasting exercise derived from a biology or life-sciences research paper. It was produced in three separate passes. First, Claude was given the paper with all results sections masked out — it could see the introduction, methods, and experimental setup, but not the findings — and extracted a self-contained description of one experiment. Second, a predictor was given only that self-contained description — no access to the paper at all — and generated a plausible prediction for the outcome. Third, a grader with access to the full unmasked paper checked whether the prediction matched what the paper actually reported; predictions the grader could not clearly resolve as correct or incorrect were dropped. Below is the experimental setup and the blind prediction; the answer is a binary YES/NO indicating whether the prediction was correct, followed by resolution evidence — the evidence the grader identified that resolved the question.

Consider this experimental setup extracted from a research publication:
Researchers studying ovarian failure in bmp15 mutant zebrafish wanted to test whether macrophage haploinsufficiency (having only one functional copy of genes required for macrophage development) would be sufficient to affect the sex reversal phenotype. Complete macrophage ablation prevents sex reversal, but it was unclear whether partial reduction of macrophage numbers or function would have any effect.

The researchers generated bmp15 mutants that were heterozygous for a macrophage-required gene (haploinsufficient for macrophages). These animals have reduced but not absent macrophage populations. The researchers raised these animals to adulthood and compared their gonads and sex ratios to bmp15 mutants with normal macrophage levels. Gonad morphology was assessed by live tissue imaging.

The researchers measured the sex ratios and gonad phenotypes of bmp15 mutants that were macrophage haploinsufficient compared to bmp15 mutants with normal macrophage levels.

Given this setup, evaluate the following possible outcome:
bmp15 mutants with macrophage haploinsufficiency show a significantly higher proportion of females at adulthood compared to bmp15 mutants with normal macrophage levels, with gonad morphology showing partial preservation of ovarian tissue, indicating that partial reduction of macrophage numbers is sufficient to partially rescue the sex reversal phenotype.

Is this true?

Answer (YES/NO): NO